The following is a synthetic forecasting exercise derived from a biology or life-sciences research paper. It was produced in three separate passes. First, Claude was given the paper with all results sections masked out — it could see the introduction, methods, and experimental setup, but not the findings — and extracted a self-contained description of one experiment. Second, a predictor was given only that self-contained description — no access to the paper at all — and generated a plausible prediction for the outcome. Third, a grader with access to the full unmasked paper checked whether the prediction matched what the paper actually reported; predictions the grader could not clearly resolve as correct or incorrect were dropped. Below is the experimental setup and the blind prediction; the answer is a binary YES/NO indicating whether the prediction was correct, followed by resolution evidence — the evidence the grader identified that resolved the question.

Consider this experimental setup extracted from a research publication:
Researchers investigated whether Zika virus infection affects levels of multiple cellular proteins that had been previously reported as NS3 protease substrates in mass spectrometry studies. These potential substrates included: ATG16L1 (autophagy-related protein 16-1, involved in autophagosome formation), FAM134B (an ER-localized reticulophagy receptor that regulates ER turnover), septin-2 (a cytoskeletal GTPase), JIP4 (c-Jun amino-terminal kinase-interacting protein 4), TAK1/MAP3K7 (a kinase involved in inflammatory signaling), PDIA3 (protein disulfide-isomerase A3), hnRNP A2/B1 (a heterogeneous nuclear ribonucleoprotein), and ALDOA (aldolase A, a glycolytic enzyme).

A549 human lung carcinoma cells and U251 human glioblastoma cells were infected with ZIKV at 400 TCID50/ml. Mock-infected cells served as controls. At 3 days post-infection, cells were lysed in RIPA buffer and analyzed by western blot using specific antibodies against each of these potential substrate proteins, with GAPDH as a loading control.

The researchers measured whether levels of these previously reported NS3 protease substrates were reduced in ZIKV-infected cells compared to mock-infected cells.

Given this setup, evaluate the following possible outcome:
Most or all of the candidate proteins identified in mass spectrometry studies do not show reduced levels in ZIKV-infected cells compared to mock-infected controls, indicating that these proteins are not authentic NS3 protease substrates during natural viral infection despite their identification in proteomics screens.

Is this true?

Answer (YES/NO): YES